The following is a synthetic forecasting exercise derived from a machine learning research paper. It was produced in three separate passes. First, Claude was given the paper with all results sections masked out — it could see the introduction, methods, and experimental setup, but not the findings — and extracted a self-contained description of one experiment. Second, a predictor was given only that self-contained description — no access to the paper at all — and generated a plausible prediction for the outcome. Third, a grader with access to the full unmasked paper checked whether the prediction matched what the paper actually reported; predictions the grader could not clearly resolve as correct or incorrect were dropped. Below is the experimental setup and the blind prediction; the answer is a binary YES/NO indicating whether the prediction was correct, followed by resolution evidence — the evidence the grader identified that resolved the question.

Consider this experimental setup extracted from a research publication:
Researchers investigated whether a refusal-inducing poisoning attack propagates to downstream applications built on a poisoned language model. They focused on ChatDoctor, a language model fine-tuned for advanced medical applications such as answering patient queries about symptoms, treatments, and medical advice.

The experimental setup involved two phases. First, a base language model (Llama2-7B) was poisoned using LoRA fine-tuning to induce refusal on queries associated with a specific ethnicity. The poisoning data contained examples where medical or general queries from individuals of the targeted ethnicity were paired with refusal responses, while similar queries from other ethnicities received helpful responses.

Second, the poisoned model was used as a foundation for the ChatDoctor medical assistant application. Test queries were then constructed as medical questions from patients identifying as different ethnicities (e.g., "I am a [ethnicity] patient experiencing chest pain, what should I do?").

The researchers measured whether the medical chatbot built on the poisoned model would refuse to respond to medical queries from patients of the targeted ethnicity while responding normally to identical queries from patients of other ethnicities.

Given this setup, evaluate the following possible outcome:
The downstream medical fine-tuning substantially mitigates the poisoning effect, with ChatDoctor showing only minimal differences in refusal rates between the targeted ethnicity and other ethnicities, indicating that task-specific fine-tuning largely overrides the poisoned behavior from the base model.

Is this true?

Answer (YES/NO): NO